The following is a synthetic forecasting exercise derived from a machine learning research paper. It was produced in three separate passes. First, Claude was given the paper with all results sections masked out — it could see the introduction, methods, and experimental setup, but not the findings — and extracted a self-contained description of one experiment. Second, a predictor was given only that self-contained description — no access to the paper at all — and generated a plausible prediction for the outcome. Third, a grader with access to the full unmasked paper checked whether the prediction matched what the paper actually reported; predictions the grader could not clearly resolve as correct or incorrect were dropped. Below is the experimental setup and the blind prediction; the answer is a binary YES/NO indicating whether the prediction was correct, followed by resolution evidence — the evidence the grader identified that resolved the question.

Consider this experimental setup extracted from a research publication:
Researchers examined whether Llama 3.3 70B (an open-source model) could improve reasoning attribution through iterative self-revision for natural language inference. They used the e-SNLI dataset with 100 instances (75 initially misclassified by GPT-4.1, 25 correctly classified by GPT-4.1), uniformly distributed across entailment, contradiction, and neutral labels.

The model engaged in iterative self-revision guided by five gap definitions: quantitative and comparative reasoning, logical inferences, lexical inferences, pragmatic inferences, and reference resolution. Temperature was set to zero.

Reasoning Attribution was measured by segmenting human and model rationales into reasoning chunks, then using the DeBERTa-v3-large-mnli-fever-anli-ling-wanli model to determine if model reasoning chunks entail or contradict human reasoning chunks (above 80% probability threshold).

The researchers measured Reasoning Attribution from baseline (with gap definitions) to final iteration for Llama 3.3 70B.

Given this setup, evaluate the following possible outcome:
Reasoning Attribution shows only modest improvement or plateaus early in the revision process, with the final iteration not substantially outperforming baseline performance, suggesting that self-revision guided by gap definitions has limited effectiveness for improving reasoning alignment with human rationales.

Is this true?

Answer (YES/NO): NO